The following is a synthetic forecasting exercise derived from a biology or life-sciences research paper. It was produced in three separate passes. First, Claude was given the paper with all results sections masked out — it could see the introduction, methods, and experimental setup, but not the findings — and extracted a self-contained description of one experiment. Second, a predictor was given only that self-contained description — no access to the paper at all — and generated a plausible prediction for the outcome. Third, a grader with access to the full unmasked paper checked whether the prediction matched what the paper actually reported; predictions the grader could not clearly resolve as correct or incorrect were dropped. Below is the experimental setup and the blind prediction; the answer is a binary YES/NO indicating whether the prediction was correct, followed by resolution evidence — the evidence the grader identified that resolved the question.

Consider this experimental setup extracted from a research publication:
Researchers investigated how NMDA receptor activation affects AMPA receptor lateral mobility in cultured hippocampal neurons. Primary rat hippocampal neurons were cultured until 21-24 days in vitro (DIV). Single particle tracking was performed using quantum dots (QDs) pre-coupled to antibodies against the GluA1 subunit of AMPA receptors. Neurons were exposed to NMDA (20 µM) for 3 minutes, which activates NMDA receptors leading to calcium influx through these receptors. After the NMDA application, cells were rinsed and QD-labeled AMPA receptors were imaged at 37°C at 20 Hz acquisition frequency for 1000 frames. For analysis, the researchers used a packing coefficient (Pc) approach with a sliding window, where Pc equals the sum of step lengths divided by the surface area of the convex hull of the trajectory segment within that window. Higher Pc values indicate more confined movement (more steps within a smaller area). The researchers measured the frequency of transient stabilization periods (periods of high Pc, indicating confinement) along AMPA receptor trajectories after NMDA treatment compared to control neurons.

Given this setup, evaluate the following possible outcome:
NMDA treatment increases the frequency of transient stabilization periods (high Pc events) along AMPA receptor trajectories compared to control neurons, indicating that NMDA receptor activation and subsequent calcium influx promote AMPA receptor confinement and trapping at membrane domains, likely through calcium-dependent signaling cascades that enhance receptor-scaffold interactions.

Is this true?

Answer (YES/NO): NO